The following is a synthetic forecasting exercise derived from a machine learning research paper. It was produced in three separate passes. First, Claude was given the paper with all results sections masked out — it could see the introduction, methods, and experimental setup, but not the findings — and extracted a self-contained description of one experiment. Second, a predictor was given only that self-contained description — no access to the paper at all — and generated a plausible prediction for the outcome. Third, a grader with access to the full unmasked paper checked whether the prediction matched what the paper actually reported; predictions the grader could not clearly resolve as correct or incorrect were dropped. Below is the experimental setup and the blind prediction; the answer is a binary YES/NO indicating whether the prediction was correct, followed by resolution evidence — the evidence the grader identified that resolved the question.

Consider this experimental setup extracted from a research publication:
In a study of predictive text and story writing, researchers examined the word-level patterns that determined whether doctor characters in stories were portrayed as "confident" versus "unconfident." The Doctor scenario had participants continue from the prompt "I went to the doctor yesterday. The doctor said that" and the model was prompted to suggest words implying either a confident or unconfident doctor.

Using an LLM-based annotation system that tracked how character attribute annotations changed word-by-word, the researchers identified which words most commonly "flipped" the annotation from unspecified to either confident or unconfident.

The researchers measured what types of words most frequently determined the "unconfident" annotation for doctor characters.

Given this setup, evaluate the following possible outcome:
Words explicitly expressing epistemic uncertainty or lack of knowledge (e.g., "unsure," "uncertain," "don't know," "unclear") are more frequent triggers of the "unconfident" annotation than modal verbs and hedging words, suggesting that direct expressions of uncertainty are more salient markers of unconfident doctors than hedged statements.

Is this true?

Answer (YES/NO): NO